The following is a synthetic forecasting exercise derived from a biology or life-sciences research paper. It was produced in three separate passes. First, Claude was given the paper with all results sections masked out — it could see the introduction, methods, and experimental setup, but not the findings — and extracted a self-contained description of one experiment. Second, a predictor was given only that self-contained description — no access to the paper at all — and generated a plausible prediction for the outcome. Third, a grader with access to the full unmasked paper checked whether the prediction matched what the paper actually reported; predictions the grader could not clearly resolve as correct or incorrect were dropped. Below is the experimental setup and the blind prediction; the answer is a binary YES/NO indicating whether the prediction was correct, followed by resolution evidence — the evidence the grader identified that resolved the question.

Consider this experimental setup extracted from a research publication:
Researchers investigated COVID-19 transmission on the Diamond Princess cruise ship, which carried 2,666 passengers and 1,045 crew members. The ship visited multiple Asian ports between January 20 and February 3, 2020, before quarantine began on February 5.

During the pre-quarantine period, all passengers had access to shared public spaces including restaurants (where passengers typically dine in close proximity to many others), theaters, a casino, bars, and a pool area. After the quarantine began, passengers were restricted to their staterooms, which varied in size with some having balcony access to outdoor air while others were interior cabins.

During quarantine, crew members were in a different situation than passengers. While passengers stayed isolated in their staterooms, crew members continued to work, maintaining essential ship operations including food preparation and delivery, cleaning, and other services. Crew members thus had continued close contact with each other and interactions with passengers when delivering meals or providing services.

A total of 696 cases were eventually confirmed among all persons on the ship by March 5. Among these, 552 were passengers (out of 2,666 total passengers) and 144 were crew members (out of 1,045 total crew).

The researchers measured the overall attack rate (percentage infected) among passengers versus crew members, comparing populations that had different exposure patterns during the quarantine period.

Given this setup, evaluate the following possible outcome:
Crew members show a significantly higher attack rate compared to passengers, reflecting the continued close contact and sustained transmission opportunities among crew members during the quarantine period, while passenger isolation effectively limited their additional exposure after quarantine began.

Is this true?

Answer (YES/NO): NO